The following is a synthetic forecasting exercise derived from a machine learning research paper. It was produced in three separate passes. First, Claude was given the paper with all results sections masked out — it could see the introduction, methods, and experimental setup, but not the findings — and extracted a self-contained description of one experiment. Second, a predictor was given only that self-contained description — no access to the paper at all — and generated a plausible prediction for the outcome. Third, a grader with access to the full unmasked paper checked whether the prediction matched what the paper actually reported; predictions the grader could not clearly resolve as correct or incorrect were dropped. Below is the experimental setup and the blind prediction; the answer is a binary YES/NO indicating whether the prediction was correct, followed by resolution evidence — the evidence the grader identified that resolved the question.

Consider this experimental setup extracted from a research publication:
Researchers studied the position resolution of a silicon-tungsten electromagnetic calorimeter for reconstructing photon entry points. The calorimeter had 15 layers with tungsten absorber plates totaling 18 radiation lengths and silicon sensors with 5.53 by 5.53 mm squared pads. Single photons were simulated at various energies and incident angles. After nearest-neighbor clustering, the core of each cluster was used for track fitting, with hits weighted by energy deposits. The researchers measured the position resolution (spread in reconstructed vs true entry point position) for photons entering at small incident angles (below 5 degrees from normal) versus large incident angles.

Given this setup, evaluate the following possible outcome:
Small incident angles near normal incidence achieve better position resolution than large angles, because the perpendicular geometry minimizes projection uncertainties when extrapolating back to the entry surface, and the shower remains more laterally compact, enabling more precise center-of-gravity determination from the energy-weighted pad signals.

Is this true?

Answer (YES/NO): YES